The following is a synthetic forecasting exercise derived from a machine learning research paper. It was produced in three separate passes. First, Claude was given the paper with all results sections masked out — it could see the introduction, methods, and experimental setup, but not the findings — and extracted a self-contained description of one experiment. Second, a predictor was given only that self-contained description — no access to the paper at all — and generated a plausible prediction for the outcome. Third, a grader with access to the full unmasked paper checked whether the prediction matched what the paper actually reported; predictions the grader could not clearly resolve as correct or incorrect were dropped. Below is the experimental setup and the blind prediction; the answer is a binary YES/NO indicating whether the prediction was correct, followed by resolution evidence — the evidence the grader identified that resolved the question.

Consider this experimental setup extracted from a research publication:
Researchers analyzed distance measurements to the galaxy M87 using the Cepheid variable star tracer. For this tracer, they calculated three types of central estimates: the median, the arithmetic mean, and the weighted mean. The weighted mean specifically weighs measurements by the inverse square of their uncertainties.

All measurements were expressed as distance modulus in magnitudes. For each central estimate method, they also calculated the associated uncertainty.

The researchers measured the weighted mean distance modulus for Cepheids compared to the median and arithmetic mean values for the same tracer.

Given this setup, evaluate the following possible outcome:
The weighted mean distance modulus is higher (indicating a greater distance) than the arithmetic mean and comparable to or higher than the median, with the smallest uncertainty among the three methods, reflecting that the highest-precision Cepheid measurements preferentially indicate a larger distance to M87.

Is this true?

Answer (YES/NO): NO